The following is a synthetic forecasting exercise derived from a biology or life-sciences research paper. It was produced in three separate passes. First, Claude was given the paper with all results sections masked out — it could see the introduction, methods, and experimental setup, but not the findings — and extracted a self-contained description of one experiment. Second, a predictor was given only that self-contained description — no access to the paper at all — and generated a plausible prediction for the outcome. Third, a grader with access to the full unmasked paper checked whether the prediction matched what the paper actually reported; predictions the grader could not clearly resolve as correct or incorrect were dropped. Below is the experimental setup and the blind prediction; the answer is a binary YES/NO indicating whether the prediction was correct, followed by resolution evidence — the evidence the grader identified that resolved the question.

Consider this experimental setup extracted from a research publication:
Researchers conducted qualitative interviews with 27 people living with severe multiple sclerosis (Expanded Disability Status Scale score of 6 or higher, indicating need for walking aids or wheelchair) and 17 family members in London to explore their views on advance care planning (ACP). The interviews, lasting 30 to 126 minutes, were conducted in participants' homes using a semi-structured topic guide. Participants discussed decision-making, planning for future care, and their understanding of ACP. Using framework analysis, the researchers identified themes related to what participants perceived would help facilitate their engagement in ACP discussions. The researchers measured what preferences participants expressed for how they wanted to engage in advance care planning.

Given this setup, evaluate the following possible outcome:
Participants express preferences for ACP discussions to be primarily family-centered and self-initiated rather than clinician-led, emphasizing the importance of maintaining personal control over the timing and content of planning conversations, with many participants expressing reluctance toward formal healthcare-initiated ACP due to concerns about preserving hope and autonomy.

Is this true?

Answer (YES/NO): NO